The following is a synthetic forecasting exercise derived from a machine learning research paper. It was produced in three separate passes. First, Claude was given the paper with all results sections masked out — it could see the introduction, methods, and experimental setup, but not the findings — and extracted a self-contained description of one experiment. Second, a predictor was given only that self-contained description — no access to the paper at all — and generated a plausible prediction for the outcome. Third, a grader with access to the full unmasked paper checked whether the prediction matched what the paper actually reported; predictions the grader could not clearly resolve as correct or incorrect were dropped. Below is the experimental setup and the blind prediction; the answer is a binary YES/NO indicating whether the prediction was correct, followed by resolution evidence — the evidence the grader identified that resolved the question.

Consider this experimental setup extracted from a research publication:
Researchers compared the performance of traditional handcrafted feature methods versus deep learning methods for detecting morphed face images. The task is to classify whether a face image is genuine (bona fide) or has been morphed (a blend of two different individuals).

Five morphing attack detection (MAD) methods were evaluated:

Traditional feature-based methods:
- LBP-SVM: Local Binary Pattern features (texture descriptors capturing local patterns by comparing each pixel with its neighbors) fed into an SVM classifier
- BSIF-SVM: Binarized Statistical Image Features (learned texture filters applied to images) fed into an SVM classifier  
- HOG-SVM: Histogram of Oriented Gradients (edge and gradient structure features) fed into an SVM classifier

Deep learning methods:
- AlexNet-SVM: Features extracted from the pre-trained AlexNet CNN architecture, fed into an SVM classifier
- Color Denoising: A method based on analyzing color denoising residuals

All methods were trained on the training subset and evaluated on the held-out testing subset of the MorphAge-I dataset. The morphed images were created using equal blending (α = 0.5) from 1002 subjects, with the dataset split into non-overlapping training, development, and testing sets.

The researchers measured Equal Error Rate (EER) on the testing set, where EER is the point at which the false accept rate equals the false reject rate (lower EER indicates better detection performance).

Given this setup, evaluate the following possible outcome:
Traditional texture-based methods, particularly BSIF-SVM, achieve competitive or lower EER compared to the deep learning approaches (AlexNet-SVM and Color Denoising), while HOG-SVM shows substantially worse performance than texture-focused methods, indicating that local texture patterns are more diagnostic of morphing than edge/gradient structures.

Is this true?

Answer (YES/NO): NO